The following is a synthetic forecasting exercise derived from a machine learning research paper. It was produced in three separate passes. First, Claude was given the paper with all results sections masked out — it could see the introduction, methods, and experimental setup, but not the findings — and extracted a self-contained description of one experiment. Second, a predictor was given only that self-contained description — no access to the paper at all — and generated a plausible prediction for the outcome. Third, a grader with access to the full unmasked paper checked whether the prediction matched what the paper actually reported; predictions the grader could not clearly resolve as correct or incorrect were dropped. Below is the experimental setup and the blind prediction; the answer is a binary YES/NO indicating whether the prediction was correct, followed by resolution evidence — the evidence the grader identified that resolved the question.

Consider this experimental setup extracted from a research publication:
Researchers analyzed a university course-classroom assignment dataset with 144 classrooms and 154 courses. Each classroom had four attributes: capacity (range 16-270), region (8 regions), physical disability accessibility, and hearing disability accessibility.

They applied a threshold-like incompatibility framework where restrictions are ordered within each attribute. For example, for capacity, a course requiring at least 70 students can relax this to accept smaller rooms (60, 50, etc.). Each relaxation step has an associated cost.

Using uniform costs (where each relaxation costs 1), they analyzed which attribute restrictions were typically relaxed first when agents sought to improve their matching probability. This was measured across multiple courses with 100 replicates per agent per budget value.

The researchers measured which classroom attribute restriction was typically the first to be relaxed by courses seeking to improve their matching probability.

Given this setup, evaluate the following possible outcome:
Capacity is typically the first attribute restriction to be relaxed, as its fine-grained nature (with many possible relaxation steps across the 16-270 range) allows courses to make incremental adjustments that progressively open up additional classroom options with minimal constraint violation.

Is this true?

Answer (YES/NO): NO